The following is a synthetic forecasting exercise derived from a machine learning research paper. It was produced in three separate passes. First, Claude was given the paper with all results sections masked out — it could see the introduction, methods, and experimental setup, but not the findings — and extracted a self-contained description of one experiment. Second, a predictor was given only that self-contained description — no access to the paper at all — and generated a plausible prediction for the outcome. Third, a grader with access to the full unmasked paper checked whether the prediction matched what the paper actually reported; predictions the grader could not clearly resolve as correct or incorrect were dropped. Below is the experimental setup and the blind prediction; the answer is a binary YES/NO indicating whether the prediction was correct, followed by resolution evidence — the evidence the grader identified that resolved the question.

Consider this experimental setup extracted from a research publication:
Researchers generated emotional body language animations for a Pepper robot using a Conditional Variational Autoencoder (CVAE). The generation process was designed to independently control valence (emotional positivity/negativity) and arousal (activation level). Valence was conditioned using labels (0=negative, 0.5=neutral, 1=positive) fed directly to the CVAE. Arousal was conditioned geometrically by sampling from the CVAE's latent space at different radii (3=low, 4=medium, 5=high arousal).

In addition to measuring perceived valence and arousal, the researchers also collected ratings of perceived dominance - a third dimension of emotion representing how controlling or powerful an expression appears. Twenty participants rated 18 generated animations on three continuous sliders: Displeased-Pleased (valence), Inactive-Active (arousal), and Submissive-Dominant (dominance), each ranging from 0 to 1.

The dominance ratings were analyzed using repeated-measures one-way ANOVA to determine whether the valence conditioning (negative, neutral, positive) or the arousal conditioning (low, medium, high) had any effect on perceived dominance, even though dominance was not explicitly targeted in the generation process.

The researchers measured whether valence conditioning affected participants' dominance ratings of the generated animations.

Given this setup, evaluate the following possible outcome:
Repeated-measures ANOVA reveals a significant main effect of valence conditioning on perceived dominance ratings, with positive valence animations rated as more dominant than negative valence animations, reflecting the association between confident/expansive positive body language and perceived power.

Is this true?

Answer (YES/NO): YES